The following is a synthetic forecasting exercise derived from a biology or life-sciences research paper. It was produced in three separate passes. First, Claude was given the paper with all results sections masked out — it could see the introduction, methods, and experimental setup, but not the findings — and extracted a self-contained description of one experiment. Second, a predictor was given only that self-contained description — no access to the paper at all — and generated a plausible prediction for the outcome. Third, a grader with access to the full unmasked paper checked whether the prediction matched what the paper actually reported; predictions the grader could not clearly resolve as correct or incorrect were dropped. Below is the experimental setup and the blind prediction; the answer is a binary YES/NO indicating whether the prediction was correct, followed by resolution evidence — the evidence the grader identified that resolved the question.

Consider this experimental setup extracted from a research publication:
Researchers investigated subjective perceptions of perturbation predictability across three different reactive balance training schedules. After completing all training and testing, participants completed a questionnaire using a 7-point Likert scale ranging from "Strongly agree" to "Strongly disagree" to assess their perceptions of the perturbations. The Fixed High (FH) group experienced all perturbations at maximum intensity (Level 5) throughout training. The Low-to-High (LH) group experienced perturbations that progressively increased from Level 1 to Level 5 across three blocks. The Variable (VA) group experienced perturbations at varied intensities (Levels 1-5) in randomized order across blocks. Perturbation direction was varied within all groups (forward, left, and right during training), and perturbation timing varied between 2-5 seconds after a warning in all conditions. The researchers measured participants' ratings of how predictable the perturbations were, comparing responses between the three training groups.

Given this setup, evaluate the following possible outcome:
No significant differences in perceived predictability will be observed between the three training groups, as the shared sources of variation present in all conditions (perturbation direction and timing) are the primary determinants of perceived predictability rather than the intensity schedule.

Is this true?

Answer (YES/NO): YES